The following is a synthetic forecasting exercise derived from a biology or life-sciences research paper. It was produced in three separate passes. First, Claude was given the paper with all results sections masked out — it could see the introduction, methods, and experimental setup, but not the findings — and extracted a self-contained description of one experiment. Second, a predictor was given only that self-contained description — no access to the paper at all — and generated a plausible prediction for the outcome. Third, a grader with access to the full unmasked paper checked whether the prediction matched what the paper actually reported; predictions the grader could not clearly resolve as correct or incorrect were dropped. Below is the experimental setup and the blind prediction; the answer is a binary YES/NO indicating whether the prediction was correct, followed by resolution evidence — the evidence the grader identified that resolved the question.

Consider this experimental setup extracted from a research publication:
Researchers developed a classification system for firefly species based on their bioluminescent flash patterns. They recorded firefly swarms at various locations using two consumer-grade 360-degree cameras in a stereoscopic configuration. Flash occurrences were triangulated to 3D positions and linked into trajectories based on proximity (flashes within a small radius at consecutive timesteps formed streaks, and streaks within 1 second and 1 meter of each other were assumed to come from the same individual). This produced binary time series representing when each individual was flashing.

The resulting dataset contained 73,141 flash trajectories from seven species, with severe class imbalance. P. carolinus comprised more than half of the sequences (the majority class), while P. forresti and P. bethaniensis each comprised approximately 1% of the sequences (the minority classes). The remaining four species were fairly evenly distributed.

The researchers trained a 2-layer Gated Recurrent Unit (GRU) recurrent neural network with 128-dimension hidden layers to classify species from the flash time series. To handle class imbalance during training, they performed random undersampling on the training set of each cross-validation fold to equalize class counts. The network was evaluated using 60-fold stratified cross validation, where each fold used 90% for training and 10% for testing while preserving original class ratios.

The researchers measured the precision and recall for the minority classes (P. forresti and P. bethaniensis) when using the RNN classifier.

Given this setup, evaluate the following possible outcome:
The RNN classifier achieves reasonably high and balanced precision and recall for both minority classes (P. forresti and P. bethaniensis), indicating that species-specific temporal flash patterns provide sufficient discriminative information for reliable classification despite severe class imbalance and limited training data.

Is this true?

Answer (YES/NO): NO